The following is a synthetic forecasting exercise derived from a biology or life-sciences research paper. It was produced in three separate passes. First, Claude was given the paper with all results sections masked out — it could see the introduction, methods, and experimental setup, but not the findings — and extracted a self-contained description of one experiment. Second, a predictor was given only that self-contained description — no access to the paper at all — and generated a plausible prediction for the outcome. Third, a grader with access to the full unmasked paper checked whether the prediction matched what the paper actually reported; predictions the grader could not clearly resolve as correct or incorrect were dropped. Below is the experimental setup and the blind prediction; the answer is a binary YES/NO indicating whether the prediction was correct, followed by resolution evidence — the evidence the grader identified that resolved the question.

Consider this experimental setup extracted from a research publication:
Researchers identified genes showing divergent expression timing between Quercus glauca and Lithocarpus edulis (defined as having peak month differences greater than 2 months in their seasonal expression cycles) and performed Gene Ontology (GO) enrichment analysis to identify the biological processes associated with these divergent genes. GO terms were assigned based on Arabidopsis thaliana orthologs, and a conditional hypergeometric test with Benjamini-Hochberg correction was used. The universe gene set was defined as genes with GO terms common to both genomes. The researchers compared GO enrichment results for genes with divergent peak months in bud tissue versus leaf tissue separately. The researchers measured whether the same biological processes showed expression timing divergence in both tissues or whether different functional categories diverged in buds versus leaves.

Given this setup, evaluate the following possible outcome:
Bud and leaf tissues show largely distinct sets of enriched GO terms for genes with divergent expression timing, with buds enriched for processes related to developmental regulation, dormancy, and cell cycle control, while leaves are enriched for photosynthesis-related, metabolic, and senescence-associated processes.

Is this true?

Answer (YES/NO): NO